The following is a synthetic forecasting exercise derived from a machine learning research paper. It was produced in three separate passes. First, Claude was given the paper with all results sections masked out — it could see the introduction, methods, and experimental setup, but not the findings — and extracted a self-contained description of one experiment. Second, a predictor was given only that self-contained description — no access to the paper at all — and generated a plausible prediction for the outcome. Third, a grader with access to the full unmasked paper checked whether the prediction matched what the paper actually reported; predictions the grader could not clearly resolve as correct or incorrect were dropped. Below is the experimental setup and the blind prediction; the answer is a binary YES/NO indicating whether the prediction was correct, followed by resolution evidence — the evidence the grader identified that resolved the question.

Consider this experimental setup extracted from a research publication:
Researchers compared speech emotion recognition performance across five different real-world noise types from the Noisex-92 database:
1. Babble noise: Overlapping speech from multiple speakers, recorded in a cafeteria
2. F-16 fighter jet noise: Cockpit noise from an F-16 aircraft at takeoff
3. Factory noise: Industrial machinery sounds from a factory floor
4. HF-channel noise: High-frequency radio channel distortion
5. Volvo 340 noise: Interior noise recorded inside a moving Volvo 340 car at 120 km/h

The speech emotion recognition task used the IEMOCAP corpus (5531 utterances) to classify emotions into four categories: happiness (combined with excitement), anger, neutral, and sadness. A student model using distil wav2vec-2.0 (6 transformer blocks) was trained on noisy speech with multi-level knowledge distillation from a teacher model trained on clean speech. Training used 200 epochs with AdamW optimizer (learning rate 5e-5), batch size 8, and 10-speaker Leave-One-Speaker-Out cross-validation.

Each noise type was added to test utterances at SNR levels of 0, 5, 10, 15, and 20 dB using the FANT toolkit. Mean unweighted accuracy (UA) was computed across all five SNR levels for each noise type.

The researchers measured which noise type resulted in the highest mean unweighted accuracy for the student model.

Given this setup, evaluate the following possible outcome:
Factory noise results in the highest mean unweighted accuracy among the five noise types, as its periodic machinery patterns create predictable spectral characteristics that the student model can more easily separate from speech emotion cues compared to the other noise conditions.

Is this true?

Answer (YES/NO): NO